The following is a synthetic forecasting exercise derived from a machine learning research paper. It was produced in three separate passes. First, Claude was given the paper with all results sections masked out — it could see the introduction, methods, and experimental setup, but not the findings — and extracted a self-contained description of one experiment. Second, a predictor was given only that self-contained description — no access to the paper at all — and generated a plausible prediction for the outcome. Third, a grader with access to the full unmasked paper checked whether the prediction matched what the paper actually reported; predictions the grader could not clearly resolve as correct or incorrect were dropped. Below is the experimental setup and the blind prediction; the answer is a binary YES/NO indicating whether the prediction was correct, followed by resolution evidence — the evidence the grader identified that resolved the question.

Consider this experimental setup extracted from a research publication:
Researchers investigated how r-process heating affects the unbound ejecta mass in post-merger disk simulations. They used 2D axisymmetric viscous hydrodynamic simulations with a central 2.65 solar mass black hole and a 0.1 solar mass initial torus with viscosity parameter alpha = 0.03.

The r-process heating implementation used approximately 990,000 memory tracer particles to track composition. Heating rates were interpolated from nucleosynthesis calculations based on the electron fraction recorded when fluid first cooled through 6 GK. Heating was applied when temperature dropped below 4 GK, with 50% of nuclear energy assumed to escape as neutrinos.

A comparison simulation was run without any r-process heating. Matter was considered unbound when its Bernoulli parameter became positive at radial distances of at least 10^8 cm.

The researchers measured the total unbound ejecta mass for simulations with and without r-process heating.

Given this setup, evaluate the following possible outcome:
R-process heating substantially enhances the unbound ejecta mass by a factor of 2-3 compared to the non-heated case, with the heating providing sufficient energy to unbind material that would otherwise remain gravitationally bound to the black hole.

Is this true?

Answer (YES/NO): NO